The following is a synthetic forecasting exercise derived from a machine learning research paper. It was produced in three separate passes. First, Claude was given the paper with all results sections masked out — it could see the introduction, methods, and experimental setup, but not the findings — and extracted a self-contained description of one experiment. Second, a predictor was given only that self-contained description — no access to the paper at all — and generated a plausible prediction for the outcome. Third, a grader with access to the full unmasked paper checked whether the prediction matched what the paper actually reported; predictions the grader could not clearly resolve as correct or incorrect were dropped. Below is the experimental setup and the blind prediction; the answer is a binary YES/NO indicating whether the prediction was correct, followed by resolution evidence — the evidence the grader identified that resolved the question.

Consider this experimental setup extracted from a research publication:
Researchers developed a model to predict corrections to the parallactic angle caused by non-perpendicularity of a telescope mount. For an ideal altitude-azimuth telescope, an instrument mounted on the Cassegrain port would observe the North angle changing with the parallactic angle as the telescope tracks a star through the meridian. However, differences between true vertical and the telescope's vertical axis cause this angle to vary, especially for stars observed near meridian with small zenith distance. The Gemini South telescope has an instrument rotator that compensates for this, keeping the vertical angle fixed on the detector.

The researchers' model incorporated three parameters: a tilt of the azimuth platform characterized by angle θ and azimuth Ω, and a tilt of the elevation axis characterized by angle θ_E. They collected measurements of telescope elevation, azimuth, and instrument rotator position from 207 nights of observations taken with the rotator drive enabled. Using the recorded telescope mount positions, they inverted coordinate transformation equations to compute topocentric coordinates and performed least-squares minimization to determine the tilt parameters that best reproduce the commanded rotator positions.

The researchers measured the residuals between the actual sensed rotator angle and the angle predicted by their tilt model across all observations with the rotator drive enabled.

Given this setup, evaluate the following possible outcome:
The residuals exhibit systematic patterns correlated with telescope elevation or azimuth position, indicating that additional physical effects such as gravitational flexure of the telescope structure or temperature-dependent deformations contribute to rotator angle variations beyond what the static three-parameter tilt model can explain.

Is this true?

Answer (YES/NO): YES